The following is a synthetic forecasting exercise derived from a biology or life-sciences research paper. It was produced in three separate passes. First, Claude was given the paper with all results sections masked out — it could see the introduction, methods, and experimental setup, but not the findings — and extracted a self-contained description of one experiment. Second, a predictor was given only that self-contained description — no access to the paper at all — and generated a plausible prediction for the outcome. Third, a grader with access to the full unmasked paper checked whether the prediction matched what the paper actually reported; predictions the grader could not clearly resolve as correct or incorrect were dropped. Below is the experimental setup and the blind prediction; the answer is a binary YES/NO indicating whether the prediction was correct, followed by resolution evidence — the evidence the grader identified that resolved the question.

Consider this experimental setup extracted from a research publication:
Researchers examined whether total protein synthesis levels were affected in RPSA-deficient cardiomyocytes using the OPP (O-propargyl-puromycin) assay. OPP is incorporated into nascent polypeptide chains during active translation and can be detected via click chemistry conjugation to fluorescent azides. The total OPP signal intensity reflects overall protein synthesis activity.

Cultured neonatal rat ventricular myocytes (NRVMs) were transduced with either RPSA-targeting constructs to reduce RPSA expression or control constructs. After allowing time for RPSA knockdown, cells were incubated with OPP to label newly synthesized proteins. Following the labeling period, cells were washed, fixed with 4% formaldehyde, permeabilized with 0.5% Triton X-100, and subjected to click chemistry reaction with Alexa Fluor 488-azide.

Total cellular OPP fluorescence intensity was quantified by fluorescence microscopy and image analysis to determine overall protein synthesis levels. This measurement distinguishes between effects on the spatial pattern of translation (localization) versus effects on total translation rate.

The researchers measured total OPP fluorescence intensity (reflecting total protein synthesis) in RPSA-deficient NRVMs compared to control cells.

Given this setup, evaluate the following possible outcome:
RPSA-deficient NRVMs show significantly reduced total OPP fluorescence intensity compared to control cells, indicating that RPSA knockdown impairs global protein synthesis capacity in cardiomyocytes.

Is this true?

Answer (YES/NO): NO